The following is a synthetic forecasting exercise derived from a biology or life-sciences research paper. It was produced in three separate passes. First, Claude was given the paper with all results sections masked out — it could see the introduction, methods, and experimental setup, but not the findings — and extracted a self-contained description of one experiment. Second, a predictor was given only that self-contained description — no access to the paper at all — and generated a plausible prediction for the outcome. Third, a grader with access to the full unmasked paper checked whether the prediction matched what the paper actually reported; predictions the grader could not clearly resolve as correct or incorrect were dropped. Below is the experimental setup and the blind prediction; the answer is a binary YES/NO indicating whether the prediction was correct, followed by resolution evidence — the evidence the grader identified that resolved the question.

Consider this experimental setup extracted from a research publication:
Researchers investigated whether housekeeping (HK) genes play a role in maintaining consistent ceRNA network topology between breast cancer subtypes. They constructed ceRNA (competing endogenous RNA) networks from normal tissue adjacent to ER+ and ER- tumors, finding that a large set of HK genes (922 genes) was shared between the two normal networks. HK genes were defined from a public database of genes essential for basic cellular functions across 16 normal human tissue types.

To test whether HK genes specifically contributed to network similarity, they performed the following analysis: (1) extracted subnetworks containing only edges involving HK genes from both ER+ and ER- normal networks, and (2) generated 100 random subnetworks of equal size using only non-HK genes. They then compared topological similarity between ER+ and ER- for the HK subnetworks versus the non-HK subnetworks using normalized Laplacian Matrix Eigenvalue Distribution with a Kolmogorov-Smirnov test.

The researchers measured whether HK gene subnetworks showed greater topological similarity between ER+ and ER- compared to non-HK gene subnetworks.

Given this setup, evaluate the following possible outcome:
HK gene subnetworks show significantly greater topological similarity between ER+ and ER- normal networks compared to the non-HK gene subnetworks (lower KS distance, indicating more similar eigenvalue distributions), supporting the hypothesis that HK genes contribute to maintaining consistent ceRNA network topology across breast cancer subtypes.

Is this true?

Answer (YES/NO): YES